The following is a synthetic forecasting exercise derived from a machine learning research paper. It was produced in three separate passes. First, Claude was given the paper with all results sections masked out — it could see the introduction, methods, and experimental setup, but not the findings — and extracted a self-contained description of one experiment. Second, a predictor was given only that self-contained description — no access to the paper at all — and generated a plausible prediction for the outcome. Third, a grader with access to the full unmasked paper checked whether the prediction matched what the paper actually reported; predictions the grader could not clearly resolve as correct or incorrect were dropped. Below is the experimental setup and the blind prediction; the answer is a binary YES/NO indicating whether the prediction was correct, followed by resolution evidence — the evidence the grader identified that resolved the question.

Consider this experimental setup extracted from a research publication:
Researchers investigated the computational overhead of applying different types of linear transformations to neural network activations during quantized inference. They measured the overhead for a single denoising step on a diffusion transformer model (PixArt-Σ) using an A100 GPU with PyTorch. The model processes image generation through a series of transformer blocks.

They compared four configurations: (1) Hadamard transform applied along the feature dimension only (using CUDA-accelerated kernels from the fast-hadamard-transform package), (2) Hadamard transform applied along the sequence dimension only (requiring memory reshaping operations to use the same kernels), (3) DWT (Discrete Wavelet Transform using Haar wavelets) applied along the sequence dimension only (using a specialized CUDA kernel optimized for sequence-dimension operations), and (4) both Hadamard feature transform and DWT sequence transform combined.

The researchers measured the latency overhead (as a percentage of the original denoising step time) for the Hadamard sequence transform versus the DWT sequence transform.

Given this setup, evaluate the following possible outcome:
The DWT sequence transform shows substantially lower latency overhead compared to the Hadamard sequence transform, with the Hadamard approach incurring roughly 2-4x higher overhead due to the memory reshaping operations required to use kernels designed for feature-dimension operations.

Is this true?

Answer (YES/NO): NO